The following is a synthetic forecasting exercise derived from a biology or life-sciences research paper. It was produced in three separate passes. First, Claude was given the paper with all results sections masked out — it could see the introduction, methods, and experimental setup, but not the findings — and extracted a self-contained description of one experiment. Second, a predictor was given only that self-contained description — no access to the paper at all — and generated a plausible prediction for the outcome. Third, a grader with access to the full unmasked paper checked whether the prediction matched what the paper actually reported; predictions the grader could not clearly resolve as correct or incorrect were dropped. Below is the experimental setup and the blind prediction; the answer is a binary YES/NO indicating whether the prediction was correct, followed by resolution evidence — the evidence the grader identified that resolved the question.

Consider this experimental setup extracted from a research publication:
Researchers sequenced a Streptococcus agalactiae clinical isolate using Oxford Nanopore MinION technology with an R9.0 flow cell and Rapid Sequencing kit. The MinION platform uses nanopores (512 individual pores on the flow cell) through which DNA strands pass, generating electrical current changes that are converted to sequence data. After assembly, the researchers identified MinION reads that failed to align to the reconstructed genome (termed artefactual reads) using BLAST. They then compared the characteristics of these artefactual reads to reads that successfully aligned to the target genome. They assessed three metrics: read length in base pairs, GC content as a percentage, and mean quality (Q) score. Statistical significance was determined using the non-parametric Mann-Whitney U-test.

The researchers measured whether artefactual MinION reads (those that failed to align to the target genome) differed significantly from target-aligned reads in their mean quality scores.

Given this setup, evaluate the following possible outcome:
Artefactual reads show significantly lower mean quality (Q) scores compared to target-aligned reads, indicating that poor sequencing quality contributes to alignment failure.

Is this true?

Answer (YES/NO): YES